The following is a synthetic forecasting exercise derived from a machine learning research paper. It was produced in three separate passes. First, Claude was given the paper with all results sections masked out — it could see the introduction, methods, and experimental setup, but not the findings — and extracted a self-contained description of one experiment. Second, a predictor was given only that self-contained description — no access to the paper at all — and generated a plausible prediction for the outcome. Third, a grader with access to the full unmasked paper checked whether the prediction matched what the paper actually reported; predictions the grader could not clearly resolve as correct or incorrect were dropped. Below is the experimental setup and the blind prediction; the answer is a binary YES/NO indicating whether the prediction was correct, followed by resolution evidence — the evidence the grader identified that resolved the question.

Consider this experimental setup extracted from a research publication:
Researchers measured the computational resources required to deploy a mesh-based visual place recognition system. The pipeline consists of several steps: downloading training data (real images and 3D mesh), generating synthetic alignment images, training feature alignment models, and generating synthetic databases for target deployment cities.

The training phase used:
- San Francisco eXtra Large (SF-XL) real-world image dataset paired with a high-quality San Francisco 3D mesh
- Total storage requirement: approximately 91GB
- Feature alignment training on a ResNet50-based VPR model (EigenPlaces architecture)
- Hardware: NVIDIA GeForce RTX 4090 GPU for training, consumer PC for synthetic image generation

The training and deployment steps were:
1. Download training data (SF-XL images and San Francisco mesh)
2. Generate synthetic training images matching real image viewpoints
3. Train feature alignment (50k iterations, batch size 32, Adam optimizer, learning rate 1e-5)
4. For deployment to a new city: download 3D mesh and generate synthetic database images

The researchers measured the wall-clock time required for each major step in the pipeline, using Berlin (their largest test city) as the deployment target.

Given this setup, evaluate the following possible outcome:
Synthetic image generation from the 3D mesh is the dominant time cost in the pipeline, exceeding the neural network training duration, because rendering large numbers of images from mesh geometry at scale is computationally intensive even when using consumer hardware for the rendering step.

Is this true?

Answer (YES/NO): YES